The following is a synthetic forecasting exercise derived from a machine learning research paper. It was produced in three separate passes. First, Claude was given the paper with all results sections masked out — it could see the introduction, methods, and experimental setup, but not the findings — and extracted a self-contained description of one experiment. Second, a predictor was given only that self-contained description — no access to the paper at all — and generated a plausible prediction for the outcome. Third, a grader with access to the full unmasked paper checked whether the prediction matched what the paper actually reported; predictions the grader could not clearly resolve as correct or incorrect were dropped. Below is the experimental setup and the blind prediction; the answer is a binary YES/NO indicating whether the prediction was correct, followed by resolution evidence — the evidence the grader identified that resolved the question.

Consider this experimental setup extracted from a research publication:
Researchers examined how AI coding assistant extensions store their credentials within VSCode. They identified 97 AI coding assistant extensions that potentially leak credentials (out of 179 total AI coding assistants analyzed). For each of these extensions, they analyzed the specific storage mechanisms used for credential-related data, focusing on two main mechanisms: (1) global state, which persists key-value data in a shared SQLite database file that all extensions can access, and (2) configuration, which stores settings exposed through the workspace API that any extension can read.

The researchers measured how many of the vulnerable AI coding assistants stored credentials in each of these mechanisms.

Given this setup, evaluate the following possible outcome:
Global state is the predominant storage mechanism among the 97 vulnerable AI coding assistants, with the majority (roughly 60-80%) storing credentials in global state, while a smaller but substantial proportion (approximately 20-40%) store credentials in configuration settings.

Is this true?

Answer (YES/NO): NO